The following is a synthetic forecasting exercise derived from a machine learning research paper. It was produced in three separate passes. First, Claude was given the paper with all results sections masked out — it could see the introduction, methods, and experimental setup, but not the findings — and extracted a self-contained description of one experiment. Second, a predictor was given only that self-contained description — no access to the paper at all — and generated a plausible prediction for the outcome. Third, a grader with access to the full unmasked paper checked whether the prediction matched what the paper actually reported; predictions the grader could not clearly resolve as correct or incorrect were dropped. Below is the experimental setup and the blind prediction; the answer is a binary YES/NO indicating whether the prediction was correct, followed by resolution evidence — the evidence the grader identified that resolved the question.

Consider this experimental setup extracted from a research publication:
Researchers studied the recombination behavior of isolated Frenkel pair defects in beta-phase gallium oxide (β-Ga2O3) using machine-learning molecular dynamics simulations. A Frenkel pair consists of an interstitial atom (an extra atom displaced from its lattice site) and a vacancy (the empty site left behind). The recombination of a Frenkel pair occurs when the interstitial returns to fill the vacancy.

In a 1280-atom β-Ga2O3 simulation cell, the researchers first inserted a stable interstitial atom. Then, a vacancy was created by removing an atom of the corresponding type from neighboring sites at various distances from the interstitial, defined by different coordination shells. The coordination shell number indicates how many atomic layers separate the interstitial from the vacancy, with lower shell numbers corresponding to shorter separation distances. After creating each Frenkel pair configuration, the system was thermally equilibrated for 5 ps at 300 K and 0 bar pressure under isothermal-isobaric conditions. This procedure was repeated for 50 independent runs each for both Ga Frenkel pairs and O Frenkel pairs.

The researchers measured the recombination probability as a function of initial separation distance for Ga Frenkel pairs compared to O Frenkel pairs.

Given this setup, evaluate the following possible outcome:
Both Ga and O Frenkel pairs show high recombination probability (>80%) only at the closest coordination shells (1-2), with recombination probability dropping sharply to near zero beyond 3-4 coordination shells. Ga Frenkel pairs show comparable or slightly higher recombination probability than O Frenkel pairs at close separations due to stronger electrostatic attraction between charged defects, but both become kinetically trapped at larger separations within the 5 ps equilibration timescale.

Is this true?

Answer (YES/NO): NO